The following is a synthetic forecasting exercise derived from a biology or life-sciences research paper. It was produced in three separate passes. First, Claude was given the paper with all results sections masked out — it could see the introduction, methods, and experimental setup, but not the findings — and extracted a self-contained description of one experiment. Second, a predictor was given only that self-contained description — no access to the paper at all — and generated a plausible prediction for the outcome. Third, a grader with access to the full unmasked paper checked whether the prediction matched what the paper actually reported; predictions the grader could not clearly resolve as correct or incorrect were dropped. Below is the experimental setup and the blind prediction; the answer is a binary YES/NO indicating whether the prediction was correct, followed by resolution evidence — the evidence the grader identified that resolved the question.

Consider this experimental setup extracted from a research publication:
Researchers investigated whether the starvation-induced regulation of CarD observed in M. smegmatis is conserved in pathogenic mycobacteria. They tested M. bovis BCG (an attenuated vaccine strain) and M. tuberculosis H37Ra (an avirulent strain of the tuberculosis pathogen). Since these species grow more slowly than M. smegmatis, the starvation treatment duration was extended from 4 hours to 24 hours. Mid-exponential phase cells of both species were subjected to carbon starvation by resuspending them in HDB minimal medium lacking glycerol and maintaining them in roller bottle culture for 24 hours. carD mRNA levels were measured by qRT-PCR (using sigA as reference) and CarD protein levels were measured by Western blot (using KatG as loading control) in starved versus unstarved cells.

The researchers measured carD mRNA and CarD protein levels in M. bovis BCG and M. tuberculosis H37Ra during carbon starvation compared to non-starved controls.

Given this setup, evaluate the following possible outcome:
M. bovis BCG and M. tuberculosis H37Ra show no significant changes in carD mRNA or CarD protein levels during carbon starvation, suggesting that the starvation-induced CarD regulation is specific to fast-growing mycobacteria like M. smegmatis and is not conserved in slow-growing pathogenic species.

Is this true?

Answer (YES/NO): NO